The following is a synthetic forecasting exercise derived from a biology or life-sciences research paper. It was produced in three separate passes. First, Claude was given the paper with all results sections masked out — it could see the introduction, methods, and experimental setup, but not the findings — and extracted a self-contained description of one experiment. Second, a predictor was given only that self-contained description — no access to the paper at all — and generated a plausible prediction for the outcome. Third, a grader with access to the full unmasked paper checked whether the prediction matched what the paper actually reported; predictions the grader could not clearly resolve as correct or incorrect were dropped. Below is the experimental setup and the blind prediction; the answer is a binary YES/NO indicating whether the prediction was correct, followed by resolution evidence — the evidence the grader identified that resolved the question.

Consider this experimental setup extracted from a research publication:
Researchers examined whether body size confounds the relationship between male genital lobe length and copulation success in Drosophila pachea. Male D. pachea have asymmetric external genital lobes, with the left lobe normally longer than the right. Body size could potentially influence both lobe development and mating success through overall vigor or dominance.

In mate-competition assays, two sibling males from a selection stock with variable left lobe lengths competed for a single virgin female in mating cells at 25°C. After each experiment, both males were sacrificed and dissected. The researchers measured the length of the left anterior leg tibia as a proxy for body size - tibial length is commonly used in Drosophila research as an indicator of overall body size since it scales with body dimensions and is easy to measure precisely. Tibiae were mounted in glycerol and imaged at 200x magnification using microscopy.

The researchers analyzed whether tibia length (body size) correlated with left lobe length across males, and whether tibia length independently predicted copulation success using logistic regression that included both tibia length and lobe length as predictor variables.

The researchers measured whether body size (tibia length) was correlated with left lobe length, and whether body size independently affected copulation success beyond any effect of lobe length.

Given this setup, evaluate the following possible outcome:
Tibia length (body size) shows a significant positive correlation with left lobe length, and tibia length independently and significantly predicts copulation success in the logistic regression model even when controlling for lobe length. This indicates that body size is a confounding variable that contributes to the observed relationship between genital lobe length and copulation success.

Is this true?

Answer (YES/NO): NO